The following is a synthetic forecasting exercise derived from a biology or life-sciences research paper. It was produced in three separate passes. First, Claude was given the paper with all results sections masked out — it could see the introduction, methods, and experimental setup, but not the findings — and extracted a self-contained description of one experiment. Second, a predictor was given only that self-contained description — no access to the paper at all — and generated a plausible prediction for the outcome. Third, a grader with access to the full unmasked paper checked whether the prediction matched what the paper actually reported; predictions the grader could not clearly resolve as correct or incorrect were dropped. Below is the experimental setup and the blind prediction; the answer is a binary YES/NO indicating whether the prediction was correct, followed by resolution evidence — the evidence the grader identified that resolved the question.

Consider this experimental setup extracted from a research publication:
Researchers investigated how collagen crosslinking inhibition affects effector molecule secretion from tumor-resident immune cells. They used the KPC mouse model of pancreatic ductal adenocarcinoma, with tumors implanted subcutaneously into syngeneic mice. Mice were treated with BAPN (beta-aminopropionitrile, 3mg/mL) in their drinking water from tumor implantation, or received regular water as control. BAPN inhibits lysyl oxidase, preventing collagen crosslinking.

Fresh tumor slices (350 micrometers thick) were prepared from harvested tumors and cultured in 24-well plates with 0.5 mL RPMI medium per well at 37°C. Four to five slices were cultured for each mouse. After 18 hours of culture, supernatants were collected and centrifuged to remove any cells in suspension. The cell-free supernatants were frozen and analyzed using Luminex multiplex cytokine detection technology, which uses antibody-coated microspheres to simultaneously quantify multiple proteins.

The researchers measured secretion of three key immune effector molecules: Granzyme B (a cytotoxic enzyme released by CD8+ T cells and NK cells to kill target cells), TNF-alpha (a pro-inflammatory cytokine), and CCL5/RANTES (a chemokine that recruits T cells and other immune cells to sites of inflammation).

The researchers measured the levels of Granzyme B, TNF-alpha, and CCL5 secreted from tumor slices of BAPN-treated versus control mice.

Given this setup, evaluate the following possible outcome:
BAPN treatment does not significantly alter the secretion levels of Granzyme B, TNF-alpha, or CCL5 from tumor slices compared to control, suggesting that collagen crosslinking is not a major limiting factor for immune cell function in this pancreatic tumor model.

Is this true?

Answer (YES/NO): NO